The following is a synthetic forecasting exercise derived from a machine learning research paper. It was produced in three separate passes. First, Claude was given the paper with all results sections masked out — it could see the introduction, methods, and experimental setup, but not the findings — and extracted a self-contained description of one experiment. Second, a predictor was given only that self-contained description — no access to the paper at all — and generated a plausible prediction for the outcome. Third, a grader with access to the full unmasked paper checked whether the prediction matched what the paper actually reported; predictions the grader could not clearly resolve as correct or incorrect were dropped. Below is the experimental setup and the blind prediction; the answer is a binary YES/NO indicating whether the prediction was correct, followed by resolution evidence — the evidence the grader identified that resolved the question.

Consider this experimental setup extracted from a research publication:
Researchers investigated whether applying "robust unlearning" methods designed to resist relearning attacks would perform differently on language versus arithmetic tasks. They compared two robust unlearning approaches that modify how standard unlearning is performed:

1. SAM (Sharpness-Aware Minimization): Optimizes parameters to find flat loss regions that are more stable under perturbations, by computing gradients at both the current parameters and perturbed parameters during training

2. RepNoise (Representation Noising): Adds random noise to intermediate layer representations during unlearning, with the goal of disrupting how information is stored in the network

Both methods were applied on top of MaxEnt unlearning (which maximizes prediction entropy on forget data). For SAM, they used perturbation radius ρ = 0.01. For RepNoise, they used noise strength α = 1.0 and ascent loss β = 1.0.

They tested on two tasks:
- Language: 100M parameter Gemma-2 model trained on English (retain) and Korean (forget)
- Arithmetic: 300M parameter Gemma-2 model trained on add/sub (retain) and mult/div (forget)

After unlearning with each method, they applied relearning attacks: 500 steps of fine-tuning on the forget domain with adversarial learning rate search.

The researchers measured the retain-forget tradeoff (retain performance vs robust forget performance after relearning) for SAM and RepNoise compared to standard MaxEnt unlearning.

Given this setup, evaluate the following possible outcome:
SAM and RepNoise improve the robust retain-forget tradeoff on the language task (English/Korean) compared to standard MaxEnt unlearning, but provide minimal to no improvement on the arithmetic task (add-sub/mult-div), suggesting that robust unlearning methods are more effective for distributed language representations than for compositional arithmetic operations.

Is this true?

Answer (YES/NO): NO